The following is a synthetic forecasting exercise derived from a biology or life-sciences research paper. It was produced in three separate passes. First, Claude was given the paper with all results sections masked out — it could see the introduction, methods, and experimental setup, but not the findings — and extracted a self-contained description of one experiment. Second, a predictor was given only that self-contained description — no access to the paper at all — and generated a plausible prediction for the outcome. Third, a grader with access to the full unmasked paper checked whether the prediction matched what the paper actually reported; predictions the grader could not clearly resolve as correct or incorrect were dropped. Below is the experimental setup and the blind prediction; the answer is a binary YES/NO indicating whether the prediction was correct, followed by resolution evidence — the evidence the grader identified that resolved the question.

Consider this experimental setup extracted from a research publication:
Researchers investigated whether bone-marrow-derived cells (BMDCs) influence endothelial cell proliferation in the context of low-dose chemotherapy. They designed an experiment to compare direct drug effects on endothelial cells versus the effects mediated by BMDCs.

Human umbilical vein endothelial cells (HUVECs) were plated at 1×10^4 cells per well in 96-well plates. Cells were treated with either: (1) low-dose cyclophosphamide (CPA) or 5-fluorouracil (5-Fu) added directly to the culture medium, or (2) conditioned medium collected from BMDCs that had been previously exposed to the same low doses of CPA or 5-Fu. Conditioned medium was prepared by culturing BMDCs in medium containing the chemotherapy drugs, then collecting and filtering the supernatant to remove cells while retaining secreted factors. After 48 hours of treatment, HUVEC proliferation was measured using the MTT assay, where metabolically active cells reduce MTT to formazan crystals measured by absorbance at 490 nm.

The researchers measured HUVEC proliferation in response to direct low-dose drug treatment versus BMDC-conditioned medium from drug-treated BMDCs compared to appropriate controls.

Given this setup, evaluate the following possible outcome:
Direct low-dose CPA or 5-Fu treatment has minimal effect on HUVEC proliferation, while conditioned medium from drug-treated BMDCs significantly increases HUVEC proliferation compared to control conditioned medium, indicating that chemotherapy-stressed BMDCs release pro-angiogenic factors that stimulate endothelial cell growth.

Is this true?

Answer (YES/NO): NO